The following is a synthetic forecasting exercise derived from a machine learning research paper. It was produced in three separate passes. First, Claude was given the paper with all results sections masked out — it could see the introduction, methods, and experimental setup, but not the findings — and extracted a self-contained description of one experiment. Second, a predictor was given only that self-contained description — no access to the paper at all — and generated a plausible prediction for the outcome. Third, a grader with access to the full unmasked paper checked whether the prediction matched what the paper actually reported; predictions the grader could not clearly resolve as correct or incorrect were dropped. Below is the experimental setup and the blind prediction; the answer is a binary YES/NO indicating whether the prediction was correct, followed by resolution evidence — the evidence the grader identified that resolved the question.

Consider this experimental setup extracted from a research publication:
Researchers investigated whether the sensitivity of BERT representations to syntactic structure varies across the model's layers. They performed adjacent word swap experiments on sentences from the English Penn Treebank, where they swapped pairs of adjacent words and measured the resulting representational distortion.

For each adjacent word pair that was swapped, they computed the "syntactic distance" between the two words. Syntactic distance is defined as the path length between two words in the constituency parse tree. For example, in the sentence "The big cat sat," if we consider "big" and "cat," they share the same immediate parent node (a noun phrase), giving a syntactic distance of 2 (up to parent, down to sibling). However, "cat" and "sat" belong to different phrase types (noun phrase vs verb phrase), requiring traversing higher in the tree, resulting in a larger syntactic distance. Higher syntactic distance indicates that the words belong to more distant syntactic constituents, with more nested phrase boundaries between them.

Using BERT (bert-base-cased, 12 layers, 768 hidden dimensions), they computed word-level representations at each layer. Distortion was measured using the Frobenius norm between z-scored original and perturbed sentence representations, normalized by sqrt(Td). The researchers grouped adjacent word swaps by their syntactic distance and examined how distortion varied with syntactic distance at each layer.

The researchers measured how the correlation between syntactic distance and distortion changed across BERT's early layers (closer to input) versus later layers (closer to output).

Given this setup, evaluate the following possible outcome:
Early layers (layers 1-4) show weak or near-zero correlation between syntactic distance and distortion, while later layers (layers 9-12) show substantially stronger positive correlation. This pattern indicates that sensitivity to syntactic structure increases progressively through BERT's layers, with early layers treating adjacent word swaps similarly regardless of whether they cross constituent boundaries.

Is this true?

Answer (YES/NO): YES